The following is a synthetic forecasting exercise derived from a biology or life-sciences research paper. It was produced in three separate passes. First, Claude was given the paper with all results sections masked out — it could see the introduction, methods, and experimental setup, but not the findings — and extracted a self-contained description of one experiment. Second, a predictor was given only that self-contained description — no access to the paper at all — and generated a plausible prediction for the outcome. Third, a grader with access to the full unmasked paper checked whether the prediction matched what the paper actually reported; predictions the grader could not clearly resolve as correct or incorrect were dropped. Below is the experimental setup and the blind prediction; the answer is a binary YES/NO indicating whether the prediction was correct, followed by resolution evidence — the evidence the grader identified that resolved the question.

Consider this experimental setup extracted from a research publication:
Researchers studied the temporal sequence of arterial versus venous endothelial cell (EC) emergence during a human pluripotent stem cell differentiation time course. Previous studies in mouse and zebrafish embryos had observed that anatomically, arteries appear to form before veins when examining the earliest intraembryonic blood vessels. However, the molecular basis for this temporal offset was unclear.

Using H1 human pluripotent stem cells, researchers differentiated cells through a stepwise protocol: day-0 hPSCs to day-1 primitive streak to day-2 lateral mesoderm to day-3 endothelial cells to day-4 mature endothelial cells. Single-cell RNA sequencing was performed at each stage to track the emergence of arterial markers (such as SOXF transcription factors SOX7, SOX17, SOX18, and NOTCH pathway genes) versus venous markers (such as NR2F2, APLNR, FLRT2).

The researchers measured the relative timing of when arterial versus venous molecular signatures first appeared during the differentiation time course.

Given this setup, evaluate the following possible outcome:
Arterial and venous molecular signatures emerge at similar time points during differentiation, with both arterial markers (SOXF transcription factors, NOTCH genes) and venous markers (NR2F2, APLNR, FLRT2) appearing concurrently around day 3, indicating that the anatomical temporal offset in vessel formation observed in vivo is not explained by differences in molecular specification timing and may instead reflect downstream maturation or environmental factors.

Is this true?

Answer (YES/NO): NO